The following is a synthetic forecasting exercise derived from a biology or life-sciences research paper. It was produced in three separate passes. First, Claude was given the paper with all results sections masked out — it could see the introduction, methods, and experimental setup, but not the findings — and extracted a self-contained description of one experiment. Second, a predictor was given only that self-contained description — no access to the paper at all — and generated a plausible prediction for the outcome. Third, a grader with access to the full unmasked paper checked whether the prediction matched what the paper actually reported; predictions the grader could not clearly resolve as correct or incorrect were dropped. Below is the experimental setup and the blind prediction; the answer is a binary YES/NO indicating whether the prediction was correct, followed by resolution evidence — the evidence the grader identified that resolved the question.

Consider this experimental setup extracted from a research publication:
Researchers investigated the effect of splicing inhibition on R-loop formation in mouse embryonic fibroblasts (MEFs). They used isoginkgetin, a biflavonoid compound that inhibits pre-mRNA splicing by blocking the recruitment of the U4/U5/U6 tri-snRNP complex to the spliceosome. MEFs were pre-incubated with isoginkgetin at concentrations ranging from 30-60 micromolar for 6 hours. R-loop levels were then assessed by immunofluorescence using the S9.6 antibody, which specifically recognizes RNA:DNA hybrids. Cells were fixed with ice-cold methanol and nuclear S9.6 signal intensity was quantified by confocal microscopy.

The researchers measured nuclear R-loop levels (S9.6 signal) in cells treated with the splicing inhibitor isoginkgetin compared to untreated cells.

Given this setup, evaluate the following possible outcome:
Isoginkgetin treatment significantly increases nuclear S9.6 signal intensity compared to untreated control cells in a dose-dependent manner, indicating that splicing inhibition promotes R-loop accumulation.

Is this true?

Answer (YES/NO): NO